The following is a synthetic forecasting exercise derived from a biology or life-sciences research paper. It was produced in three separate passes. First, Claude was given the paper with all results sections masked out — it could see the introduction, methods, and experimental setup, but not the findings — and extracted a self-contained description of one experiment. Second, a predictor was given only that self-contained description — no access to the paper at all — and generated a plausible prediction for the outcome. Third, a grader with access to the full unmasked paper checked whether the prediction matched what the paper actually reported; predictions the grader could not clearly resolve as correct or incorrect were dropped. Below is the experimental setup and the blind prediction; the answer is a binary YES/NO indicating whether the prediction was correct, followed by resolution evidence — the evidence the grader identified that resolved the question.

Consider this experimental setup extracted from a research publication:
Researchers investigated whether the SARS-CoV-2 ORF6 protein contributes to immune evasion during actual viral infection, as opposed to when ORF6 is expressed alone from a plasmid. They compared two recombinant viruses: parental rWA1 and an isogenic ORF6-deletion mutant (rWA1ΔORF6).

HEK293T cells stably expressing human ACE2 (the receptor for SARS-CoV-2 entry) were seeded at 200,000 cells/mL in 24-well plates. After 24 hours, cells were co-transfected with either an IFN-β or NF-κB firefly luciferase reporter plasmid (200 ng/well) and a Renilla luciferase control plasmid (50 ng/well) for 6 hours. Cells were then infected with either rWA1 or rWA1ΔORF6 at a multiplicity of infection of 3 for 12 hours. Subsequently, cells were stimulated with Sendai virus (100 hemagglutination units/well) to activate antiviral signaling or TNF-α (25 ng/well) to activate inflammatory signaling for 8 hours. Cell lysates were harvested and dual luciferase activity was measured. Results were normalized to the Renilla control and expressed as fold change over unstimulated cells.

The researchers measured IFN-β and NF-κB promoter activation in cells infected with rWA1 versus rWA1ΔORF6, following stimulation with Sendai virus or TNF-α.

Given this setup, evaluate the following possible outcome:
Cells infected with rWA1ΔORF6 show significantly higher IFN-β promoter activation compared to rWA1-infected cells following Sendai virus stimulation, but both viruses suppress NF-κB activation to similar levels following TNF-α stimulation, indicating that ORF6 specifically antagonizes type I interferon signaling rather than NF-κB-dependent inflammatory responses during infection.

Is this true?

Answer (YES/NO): NO